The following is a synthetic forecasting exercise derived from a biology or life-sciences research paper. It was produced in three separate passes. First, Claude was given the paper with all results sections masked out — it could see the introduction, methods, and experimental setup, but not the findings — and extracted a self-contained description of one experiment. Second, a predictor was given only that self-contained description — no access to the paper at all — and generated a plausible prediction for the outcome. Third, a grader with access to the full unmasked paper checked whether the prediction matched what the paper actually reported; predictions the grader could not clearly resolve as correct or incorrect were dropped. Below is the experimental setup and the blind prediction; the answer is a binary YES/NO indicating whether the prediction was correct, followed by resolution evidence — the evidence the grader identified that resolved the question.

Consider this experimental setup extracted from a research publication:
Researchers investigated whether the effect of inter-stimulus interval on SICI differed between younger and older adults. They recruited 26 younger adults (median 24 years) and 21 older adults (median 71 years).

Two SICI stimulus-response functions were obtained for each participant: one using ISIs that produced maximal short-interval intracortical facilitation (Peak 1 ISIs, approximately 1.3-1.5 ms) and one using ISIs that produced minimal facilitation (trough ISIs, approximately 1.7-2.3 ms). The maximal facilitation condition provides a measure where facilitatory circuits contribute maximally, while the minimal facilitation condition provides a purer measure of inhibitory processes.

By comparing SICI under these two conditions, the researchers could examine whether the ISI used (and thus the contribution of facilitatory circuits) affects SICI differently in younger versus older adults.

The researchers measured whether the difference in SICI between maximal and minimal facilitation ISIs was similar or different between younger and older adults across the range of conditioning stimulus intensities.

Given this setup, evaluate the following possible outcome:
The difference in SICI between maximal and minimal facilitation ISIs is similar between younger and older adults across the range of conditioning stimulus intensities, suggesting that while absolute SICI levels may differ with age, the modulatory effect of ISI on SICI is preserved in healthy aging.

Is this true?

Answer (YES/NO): NO